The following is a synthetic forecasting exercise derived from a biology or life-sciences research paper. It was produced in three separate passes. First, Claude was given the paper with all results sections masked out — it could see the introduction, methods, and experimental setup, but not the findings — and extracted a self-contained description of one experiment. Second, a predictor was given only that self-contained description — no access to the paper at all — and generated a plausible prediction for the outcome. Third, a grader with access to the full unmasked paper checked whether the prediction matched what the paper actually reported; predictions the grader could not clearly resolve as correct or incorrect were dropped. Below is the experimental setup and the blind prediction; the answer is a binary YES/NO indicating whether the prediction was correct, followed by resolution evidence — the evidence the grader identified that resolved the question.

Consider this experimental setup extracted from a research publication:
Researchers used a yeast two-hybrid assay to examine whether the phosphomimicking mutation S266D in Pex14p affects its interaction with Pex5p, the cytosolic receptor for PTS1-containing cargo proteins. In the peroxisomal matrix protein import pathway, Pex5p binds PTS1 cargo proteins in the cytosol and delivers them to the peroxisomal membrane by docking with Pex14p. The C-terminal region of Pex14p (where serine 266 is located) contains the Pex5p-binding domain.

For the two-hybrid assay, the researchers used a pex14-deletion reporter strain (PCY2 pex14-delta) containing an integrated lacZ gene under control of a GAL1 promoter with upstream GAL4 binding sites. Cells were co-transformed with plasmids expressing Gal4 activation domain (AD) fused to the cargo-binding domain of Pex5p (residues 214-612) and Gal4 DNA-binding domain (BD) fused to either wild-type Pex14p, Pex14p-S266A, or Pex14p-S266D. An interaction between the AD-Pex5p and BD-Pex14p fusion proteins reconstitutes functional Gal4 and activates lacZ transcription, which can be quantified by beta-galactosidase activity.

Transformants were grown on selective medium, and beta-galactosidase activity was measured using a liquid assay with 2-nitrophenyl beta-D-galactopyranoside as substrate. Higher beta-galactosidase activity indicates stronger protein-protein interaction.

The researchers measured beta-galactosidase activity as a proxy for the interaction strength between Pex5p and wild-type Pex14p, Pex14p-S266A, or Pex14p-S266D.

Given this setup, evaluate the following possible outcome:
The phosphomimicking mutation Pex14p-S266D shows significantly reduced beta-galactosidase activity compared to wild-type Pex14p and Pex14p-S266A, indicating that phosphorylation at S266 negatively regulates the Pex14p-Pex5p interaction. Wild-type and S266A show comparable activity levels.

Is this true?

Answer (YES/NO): NO